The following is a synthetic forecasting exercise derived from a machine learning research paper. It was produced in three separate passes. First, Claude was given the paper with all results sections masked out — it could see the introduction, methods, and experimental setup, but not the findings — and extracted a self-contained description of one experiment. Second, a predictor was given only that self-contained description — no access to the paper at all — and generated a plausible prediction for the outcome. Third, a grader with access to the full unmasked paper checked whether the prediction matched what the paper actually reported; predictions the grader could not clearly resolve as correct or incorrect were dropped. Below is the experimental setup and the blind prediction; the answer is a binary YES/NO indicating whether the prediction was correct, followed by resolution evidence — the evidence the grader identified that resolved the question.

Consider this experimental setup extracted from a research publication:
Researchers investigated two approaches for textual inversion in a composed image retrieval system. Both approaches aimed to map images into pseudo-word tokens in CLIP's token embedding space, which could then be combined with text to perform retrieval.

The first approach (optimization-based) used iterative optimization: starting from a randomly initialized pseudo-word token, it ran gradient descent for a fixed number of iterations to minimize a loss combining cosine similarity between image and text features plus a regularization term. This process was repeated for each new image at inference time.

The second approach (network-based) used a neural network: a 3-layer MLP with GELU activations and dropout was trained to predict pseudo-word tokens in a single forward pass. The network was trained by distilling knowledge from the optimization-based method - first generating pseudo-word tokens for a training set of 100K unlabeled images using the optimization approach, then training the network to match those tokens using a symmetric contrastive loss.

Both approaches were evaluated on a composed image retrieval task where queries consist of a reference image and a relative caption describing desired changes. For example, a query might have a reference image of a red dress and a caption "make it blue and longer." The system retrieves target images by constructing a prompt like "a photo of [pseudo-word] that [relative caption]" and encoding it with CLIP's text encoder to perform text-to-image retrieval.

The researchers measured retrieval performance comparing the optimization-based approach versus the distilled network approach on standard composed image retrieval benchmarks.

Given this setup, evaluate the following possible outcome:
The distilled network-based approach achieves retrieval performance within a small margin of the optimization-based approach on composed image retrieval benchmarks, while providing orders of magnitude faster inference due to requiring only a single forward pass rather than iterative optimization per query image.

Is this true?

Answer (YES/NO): YES